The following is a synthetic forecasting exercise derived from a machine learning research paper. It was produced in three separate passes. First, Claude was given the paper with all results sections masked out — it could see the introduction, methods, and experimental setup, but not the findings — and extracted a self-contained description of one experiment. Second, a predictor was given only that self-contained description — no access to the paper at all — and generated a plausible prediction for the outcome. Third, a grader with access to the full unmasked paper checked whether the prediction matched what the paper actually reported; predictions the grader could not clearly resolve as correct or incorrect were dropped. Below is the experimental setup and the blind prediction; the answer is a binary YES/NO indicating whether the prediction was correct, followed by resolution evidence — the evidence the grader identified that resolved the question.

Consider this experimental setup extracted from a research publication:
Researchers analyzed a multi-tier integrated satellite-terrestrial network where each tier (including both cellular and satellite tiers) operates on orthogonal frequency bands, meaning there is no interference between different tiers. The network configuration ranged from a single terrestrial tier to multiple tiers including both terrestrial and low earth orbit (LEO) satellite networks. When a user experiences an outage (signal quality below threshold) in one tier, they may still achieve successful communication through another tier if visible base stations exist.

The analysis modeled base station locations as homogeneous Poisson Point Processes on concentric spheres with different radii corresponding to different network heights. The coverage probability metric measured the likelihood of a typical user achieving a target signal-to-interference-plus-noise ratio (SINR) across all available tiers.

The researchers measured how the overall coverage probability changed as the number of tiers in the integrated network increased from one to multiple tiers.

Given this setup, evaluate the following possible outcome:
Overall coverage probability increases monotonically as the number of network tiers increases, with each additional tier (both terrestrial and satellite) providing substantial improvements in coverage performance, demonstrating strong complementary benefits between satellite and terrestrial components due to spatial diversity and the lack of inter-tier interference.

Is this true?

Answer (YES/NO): YES